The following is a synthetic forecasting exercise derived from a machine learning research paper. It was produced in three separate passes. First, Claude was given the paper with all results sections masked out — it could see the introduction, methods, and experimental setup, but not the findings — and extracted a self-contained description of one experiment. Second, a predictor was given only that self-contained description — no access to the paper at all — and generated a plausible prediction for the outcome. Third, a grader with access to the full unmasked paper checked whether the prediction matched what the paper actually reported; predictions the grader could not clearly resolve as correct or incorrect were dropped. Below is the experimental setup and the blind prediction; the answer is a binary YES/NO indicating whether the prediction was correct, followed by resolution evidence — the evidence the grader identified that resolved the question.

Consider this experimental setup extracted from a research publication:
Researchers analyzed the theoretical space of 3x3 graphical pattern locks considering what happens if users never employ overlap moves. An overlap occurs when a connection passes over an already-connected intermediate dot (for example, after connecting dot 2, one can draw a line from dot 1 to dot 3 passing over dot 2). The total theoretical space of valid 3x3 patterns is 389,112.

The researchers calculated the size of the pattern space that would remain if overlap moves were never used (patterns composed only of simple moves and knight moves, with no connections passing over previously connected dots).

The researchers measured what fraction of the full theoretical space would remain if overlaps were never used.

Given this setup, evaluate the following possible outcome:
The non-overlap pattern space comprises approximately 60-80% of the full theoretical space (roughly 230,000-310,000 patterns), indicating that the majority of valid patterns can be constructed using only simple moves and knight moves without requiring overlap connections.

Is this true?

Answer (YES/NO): NO